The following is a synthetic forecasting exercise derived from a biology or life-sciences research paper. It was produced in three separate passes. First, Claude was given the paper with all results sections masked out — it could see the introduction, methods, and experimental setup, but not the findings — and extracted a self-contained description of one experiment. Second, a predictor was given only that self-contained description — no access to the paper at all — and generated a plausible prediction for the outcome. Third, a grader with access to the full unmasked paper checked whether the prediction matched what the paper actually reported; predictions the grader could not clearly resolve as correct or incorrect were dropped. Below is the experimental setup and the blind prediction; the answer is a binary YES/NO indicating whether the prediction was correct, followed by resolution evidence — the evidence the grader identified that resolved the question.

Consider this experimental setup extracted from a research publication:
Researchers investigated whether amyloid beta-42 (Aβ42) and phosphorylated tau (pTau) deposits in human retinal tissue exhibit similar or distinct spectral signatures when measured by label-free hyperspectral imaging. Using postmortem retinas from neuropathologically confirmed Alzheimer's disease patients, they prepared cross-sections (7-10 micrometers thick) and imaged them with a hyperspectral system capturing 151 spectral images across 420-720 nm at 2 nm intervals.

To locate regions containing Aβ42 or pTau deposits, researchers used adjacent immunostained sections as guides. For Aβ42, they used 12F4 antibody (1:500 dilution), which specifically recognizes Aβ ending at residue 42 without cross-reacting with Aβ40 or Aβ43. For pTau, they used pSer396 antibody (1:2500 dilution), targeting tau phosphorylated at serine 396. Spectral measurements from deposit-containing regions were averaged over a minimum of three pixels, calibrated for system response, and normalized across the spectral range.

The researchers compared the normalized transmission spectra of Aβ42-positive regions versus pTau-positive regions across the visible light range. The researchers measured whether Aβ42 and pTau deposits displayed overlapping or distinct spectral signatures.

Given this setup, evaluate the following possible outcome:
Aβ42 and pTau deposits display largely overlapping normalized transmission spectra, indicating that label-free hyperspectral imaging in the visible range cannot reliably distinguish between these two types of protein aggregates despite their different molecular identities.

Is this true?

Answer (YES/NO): NO